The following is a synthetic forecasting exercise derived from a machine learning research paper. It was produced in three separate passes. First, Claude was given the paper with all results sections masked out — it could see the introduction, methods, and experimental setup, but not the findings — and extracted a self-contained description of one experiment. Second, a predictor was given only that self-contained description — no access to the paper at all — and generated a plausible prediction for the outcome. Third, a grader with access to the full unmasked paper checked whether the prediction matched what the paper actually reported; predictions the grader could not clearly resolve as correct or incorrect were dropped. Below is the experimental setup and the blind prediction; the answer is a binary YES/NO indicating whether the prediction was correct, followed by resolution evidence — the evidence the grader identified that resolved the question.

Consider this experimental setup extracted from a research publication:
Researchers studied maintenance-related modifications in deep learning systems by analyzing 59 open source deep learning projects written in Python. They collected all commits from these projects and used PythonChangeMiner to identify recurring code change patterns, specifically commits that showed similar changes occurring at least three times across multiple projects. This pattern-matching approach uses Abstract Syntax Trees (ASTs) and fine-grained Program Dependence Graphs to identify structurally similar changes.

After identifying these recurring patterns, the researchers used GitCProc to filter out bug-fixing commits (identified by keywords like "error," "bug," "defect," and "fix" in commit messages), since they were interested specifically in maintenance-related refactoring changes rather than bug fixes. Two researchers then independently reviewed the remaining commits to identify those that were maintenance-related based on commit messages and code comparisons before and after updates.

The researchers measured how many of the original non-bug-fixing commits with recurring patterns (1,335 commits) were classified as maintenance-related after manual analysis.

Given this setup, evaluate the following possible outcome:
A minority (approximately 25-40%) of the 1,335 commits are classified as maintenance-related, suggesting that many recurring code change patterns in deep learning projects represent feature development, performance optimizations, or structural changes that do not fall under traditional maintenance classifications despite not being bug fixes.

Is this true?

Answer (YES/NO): YES